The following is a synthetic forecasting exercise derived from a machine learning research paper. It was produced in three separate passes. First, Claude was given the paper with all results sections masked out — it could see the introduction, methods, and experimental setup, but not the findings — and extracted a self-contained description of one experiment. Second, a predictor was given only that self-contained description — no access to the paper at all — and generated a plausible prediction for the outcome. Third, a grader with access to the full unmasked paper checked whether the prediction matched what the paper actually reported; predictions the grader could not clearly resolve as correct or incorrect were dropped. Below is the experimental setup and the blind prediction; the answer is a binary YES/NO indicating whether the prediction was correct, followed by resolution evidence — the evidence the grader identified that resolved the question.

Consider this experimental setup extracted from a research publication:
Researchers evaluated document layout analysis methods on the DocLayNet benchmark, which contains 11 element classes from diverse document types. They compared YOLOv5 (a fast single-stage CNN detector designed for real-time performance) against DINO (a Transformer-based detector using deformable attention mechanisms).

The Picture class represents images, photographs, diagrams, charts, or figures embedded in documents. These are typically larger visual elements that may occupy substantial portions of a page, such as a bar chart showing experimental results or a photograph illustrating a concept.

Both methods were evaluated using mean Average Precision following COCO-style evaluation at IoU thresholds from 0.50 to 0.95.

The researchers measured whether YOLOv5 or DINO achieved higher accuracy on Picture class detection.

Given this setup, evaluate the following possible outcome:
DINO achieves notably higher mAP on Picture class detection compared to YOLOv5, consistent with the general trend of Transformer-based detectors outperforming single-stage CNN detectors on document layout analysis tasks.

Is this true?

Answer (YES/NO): YES